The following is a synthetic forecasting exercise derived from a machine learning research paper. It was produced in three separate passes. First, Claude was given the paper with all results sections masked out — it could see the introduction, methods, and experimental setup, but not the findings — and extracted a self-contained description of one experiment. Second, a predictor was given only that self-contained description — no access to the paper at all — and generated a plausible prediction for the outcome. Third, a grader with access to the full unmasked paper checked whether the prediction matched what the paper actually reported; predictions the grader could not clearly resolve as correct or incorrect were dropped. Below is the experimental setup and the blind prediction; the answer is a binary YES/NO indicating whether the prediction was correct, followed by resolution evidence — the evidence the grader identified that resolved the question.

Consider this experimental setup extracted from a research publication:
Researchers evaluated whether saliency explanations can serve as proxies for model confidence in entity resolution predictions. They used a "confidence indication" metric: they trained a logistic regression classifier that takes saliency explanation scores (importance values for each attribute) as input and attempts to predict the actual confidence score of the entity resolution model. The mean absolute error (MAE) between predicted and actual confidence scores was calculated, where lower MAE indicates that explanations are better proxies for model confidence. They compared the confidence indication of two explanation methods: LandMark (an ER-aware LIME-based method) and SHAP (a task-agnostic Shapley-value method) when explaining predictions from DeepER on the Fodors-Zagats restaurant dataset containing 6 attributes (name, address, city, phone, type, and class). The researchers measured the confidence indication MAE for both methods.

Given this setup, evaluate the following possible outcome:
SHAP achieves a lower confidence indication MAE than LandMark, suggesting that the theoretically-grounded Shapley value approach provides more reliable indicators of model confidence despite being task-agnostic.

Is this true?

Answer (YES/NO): NO